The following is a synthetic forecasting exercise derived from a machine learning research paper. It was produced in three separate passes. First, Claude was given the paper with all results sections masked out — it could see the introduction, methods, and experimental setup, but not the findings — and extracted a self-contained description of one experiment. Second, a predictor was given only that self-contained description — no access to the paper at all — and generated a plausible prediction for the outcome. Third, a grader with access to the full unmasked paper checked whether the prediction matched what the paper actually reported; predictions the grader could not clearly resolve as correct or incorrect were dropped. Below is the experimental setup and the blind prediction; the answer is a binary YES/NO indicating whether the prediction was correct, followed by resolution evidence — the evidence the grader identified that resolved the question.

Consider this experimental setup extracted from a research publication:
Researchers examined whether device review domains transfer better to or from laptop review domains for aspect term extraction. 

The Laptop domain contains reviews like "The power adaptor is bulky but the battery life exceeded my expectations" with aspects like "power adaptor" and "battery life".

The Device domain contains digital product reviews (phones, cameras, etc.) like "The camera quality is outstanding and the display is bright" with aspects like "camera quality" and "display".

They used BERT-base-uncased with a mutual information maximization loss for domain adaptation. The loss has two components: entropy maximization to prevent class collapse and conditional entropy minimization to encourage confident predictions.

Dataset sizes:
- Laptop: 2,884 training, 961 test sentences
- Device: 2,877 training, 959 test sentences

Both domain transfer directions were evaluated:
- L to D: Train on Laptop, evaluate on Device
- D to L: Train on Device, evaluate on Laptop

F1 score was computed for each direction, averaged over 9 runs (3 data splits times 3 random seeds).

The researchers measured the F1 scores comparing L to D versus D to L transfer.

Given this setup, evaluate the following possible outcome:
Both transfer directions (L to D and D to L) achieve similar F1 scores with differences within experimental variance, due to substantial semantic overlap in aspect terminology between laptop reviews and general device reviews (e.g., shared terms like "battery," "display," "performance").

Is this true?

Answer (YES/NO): NO